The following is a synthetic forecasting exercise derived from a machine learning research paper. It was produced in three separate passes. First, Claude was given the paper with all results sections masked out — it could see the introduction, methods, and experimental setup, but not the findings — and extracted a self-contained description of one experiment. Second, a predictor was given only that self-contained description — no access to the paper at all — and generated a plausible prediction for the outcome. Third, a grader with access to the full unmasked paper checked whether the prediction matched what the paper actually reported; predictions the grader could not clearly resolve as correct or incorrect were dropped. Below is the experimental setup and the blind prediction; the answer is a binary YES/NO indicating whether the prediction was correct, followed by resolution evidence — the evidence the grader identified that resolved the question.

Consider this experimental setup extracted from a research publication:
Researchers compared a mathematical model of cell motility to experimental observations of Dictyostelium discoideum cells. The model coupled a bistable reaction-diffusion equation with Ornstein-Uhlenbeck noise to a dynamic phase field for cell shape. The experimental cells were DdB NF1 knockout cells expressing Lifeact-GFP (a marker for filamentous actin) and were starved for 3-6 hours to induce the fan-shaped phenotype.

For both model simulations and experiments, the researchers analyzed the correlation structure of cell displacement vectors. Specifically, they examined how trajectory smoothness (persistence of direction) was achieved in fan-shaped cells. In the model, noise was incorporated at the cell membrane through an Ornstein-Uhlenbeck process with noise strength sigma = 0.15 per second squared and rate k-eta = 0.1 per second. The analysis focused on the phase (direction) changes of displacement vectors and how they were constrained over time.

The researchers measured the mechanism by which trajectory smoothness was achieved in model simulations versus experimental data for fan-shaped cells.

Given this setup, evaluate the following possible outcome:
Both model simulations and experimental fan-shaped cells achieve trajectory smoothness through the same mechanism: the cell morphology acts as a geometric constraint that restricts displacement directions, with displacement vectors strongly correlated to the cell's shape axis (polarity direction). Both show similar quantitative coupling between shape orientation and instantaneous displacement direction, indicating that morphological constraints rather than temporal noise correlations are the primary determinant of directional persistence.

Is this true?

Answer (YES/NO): NO